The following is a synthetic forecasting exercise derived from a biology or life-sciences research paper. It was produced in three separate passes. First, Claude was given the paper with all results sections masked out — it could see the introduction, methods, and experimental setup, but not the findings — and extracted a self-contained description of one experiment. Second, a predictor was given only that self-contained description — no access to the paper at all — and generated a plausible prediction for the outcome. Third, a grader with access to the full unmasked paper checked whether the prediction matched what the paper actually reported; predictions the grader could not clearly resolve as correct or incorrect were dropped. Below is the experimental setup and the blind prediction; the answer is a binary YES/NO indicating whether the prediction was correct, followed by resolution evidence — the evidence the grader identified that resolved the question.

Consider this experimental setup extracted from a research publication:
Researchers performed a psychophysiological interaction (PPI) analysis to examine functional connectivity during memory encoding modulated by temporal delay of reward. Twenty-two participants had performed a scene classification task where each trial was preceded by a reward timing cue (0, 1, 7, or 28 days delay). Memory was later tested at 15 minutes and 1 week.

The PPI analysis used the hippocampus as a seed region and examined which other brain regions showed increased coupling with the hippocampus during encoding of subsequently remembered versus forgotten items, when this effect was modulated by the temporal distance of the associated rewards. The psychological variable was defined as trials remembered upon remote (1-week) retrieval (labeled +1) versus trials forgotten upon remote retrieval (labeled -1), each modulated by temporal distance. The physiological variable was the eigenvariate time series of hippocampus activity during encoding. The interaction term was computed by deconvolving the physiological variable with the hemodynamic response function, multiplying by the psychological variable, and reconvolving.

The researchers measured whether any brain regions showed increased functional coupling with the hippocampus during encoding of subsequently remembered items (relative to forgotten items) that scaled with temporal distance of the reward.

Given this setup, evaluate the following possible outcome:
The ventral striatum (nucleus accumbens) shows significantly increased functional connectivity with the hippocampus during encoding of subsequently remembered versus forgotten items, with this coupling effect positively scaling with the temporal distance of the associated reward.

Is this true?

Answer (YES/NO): NO